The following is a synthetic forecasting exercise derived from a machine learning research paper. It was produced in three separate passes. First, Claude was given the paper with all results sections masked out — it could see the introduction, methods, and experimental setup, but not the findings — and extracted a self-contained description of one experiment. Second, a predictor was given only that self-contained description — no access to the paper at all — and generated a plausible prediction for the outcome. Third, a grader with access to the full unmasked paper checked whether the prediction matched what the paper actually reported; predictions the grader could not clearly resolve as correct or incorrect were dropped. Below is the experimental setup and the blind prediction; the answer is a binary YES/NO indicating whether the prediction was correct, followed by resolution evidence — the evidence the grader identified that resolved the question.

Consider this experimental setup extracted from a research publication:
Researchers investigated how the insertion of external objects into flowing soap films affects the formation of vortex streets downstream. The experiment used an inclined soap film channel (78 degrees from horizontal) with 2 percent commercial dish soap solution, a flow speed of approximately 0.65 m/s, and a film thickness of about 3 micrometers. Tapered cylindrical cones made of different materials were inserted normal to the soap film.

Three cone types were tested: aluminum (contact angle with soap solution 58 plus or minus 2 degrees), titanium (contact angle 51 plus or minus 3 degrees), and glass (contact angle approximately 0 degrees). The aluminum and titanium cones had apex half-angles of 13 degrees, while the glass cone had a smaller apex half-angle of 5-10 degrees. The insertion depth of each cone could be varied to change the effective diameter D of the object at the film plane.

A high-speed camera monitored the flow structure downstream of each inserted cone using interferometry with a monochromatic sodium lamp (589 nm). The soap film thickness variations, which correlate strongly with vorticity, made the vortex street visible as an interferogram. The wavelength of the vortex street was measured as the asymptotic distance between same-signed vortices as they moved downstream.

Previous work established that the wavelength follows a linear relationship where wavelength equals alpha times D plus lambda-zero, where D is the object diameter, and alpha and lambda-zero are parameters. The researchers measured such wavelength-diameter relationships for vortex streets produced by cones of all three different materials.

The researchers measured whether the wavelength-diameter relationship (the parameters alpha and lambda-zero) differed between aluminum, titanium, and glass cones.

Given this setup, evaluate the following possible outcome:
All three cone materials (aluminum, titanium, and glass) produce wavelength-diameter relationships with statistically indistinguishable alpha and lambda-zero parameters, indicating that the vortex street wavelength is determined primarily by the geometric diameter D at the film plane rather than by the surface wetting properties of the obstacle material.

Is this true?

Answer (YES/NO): NO